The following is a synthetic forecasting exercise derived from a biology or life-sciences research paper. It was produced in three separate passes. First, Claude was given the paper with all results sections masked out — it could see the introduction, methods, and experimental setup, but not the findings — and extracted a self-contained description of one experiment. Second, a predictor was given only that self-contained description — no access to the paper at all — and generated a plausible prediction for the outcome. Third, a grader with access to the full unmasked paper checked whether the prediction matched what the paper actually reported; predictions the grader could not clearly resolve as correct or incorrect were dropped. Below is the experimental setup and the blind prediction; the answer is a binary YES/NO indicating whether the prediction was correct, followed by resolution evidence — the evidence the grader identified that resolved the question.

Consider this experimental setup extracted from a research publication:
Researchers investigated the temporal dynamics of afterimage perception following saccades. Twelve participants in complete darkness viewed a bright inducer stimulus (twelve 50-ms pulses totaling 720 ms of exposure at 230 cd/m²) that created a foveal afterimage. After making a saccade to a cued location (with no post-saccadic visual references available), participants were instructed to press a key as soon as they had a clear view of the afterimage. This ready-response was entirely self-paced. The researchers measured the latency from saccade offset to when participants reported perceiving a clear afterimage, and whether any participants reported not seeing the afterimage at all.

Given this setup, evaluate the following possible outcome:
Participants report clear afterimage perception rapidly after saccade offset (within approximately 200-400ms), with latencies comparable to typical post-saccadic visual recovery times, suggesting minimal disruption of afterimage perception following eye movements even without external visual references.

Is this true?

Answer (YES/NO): NO